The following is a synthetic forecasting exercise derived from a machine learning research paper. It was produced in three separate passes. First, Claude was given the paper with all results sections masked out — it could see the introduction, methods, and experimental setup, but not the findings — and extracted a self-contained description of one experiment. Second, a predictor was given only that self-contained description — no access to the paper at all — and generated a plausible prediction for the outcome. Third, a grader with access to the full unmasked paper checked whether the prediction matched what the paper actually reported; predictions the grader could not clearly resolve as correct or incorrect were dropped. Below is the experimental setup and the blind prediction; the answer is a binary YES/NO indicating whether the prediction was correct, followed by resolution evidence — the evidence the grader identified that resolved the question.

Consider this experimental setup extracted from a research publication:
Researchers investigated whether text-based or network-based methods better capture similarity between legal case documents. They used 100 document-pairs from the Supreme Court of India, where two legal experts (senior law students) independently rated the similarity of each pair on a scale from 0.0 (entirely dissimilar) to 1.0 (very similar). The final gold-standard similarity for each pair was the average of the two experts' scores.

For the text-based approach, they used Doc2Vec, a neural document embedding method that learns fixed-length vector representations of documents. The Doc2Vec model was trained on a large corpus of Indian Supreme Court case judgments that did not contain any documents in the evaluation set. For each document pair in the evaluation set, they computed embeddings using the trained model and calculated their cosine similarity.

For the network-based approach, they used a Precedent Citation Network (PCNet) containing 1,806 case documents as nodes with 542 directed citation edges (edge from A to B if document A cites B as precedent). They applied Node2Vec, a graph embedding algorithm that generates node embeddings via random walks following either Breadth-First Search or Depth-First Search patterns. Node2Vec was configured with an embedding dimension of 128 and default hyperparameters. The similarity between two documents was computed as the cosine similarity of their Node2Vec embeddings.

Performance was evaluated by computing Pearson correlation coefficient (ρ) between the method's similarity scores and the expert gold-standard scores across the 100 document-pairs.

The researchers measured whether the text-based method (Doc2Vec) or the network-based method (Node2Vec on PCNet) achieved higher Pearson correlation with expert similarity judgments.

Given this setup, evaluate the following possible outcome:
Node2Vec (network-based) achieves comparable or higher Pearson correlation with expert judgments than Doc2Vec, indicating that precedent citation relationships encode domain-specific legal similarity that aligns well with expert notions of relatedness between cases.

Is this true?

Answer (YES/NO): NO